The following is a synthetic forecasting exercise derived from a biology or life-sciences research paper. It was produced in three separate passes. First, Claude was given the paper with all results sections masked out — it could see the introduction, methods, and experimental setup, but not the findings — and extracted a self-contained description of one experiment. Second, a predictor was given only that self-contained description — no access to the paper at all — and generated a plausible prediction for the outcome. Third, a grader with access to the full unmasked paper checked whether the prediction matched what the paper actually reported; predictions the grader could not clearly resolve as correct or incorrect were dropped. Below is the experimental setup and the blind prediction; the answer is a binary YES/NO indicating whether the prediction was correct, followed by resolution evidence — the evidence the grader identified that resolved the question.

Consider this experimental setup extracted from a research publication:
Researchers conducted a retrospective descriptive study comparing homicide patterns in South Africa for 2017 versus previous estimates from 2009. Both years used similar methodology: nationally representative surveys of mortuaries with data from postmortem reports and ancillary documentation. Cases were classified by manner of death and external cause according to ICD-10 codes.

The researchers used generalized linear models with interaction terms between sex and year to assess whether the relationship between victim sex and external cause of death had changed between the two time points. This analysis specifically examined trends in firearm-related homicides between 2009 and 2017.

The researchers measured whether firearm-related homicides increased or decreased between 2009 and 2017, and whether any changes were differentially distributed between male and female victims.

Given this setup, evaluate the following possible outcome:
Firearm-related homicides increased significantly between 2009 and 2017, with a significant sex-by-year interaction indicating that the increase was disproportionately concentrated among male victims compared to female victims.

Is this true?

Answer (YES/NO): NO